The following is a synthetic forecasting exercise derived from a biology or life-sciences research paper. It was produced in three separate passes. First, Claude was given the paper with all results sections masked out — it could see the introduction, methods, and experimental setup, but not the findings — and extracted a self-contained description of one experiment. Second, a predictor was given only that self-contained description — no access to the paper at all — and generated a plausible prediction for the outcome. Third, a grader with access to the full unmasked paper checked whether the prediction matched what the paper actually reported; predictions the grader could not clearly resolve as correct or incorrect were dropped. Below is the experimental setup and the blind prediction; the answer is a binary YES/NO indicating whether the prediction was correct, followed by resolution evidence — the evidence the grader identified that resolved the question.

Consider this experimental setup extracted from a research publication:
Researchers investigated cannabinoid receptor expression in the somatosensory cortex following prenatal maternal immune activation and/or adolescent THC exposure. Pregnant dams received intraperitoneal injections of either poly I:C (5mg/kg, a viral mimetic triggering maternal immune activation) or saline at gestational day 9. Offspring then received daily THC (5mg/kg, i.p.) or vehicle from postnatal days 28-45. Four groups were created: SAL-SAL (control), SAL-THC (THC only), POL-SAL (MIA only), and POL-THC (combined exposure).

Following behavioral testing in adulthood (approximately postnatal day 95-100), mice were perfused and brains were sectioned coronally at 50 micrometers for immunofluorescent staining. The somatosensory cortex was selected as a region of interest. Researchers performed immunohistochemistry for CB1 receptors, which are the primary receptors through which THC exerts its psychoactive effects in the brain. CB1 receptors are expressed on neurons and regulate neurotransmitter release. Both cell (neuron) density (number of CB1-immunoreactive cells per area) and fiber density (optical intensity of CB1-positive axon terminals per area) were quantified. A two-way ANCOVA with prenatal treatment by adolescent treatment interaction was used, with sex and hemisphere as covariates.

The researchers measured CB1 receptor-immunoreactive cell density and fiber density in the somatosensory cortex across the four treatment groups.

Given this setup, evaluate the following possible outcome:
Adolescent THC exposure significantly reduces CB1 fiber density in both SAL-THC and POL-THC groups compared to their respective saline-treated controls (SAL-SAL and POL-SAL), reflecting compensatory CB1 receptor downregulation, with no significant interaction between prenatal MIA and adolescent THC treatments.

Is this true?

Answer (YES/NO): NO